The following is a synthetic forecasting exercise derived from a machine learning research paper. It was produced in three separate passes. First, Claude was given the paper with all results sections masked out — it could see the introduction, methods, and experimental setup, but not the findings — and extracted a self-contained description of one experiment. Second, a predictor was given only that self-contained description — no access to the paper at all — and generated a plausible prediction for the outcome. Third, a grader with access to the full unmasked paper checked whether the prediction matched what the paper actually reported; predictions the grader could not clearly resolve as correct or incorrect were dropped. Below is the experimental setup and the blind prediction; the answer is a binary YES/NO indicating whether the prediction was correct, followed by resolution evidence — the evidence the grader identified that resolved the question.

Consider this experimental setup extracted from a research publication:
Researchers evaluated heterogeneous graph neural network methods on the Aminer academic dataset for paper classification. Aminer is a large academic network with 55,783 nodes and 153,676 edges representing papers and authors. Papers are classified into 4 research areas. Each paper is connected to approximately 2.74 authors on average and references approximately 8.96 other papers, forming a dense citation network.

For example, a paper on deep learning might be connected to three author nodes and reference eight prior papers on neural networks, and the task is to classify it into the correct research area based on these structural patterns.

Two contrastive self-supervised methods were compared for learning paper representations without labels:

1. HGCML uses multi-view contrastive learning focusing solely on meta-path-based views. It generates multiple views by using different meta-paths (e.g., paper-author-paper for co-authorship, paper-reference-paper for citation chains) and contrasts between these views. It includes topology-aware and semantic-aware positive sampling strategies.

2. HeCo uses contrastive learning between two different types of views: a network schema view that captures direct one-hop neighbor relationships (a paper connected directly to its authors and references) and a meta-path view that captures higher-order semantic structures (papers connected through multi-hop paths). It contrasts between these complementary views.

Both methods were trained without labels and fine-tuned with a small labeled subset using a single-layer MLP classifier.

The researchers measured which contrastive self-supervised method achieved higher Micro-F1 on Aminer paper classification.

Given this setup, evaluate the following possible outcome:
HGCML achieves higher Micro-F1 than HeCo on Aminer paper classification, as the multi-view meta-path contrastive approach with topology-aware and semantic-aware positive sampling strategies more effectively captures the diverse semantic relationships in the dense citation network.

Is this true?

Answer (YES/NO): NO